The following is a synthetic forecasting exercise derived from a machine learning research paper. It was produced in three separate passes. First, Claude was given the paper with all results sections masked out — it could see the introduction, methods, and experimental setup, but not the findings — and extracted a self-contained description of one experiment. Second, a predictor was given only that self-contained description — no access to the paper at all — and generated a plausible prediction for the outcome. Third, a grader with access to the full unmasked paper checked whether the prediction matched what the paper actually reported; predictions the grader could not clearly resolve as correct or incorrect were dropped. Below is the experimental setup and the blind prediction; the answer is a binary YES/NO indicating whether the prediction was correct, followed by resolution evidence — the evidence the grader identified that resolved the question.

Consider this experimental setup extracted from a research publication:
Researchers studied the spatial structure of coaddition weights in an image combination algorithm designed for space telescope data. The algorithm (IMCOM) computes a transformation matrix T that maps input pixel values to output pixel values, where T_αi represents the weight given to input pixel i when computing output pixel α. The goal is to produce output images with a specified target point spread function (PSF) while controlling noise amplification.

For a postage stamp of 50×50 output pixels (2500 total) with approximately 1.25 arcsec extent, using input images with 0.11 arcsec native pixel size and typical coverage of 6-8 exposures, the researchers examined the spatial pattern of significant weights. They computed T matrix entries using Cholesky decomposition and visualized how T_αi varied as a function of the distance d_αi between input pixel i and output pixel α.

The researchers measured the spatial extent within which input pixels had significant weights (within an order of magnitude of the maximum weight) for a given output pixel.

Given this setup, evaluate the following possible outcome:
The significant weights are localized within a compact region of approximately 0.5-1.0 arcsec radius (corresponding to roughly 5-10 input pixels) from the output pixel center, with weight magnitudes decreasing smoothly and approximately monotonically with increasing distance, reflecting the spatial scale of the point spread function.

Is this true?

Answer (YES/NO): NO